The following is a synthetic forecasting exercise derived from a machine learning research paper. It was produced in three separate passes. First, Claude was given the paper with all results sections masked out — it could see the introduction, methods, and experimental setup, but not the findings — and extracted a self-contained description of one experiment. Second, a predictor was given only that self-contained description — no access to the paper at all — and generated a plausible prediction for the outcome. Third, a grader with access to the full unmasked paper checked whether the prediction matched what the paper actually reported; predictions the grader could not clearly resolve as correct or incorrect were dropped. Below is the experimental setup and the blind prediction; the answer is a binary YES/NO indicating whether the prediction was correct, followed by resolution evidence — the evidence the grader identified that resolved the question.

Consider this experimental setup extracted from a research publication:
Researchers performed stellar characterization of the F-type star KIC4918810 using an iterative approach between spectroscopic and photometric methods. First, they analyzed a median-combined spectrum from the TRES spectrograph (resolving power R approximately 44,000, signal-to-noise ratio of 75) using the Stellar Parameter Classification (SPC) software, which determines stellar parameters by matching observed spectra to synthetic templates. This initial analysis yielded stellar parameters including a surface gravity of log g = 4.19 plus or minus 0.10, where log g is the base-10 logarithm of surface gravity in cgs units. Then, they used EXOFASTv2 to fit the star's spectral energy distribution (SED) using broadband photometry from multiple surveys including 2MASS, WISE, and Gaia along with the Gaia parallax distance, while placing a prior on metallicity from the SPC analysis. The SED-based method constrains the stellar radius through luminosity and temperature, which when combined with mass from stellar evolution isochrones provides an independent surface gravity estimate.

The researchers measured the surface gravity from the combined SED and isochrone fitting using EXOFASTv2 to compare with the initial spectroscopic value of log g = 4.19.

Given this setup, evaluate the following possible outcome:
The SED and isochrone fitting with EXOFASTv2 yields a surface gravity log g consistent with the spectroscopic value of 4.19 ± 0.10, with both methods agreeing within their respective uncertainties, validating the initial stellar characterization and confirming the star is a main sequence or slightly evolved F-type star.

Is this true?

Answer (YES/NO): NO